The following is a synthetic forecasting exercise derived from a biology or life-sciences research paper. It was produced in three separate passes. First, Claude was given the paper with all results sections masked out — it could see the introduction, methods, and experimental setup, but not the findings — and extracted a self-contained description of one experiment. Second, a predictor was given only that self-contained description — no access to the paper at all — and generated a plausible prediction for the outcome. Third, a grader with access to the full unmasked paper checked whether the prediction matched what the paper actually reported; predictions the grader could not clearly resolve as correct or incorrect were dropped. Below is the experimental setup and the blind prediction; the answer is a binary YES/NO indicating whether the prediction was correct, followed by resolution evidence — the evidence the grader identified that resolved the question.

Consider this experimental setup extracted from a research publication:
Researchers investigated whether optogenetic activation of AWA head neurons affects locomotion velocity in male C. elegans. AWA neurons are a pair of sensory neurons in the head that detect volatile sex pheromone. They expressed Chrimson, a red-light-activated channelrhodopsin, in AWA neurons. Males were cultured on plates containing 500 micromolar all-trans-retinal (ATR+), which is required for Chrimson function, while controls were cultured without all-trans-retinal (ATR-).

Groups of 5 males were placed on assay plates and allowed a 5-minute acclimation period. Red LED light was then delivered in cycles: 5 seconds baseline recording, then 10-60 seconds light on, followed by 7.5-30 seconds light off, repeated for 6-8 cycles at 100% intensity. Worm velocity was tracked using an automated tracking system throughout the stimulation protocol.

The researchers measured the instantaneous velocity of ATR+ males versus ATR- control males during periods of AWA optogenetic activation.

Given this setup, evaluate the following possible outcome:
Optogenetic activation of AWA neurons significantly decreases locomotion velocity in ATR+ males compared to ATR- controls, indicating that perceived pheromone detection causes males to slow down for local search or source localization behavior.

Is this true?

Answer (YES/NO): NO